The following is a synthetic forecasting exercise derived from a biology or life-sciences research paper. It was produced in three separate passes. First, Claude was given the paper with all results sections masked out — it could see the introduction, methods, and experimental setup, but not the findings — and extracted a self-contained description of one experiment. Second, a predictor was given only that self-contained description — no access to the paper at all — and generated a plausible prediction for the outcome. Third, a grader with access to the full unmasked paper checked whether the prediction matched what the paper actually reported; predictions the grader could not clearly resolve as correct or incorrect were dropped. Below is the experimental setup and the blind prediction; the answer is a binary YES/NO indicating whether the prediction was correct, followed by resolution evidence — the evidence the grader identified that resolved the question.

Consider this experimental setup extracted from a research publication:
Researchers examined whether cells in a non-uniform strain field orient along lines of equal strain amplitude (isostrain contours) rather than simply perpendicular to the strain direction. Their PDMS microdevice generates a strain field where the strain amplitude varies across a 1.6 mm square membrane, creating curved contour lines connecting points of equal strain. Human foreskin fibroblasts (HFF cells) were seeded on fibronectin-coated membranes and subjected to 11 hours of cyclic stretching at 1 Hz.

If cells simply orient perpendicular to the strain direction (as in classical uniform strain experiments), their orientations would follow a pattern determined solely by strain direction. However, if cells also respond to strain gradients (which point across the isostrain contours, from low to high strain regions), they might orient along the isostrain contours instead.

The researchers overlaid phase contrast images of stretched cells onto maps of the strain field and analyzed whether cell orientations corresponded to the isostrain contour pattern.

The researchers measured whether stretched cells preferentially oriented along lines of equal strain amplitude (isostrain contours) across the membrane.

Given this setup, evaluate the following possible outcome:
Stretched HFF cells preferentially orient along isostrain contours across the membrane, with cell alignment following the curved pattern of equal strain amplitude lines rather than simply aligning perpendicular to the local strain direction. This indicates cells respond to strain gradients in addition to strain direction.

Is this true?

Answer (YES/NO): YES